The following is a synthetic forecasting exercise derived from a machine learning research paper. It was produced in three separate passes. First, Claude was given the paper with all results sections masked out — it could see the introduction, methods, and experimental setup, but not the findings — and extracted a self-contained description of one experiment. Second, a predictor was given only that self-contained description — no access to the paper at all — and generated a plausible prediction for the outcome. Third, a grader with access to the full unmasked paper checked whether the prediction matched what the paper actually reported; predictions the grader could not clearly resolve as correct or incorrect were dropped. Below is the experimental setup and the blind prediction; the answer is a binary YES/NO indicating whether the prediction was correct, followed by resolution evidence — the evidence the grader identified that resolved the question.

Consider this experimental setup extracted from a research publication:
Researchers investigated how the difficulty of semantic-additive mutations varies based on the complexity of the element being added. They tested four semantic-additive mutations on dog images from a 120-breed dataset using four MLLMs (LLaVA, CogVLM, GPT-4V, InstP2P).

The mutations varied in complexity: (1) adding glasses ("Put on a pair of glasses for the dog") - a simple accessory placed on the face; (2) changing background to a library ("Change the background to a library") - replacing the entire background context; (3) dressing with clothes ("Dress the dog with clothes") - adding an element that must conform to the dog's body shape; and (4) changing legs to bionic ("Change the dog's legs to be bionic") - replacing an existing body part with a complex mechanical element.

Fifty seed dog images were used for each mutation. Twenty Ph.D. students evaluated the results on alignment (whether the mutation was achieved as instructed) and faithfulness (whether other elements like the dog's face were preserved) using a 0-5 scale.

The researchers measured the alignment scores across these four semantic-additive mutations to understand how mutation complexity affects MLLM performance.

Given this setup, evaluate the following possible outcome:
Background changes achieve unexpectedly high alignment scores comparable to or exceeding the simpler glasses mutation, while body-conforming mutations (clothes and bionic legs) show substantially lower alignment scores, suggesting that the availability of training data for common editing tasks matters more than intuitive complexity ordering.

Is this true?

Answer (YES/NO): NO